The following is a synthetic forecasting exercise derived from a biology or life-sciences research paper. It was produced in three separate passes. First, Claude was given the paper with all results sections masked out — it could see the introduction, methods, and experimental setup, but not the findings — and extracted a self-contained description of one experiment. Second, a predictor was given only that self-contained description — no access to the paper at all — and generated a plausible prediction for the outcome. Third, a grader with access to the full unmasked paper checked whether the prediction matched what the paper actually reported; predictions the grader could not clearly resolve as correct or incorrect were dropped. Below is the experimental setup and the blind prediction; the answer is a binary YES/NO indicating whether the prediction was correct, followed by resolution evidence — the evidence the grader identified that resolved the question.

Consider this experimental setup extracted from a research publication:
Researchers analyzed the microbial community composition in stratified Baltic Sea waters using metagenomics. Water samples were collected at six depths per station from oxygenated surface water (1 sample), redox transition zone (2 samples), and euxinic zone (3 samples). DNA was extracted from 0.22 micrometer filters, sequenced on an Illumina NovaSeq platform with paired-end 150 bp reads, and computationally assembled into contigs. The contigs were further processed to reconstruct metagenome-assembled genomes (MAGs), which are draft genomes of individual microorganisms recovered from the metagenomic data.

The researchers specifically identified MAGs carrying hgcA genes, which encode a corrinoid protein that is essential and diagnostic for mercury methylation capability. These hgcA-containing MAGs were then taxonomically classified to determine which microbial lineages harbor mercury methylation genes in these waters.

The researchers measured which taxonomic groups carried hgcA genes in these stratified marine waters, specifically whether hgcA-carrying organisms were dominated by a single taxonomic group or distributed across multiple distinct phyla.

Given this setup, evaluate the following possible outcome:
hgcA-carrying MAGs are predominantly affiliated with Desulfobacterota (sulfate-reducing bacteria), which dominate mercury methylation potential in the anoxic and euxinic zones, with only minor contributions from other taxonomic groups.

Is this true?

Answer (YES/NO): NO